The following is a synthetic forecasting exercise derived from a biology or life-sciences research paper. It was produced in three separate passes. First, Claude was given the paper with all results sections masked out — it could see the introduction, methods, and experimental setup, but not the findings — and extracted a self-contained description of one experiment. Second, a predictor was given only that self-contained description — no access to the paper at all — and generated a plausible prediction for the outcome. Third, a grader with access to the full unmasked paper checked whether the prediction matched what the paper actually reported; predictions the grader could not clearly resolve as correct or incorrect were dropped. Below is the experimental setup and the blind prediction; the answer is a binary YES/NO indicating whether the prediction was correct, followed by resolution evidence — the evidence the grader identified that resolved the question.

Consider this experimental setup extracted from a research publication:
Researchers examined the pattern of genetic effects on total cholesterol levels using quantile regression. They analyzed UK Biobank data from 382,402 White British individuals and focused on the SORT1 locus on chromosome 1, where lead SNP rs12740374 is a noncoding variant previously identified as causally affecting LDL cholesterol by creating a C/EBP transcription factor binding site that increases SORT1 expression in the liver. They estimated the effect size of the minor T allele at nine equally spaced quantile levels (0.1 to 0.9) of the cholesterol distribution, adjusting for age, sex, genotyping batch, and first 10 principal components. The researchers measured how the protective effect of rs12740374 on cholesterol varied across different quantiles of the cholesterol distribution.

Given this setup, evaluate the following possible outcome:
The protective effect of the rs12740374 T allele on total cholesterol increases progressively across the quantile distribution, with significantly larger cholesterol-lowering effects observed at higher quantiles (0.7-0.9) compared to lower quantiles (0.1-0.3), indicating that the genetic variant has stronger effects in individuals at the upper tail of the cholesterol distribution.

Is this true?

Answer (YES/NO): YES